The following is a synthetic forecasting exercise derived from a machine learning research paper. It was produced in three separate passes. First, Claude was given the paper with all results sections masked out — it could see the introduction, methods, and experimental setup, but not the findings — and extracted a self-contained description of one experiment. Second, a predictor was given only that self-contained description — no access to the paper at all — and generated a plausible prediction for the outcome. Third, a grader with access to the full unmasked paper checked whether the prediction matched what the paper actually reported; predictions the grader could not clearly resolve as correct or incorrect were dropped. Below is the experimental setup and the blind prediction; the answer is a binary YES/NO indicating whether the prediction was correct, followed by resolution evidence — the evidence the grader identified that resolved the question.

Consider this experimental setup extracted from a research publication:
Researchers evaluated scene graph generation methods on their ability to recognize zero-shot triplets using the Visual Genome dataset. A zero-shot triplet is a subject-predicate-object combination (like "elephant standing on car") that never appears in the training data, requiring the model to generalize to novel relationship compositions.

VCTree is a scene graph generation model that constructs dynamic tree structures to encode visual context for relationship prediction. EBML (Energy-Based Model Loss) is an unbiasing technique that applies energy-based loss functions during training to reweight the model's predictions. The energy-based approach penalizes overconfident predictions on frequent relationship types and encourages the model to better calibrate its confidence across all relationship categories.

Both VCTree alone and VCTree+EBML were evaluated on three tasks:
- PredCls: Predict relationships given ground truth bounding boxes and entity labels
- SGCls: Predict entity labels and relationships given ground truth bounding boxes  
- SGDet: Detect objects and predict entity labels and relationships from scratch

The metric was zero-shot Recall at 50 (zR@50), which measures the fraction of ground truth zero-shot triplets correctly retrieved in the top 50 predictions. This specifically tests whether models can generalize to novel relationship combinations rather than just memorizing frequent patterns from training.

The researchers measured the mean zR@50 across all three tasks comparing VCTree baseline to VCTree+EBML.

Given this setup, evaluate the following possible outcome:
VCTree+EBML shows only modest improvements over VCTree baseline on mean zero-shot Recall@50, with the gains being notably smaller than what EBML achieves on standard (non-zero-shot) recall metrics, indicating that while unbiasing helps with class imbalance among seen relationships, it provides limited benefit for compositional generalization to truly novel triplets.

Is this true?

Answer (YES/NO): NO